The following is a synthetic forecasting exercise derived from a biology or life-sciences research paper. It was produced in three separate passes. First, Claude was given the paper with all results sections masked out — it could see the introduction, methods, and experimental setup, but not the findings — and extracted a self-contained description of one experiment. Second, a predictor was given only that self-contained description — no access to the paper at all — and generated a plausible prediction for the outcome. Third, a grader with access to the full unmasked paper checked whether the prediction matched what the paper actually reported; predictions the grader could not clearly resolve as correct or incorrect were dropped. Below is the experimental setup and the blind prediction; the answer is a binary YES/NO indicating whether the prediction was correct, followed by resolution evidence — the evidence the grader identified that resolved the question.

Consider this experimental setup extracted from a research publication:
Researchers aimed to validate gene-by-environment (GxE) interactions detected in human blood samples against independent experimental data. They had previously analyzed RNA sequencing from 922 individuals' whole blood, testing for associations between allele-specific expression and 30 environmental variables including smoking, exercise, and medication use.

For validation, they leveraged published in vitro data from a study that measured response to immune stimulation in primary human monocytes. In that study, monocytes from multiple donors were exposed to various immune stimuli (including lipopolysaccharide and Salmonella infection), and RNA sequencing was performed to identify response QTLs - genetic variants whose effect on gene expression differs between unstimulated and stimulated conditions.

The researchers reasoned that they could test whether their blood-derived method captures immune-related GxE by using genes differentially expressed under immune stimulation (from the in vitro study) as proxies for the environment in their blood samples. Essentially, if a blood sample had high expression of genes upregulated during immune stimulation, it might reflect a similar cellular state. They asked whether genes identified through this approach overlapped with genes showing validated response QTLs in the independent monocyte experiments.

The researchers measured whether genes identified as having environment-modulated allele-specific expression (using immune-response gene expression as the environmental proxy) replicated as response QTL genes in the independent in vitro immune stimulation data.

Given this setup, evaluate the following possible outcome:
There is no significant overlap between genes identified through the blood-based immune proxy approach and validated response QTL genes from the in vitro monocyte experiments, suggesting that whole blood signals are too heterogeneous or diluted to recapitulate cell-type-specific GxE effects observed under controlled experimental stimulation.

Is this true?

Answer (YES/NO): NO